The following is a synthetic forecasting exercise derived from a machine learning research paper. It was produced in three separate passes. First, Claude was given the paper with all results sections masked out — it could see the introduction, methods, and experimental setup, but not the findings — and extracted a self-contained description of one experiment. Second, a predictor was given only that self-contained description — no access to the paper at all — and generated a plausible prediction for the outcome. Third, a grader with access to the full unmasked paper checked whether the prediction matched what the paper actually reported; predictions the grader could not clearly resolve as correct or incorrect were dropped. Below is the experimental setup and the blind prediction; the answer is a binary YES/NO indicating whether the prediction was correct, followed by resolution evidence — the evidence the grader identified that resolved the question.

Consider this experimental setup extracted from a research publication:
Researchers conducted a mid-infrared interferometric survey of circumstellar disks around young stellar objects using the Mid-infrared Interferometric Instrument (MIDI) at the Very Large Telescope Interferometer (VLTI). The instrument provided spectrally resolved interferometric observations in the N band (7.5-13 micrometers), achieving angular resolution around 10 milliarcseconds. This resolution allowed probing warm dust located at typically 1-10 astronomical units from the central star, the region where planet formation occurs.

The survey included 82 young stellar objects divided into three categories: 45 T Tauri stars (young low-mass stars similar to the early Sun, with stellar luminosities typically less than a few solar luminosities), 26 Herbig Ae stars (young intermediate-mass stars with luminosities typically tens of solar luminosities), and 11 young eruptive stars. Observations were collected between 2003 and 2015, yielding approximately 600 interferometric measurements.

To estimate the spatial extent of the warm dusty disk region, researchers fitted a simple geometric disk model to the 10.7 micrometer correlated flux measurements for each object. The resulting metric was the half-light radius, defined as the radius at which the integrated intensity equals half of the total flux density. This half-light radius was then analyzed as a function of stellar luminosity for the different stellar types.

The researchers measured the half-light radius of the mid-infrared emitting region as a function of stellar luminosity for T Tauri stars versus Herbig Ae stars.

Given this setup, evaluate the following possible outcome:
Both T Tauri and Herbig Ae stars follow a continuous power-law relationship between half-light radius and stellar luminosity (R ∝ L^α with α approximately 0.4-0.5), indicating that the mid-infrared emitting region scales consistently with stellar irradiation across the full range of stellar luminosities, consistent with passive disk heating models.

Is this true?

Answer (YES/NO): NO